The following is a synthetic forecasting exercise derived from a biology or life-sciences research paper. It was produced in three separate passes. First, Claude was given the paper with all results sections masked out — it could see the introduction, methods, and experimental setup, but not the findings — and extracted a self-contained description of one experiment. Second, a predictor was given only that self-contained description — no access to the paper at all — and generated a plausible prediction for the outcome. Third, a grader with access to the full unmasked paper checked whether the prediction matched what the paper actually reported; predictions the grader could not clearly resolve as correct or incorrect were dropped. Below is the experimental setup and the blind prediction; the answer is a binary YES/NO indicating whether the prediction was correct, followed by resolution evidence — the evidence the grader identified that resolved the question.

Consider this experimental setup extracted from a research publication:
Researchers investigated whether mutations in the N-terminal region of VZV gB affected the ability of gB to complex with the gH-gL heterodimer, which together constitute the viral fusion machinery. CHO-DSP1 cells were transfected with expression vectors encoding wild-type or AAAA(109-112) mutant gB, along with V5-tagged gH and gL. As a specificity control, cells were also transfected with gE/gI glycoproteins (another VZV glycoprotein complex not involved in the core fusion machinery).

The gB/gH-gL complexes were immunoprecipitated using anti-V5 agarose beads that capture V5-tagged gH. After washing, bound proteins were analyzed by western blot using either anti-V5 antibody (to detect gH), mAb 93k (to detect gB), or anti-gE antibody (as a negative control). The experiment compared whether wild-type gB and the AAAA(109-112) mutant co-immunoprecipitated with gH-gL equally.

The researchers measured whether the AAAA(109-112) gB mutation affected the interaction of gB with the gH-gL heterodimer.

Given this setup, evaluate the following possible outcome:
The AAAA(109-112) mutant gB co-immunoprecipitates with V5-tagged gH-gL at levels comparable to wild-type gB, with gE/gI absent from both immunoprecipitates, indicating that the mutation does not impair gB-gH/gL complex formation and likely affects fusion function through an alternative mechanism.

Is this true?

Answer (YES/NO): YES